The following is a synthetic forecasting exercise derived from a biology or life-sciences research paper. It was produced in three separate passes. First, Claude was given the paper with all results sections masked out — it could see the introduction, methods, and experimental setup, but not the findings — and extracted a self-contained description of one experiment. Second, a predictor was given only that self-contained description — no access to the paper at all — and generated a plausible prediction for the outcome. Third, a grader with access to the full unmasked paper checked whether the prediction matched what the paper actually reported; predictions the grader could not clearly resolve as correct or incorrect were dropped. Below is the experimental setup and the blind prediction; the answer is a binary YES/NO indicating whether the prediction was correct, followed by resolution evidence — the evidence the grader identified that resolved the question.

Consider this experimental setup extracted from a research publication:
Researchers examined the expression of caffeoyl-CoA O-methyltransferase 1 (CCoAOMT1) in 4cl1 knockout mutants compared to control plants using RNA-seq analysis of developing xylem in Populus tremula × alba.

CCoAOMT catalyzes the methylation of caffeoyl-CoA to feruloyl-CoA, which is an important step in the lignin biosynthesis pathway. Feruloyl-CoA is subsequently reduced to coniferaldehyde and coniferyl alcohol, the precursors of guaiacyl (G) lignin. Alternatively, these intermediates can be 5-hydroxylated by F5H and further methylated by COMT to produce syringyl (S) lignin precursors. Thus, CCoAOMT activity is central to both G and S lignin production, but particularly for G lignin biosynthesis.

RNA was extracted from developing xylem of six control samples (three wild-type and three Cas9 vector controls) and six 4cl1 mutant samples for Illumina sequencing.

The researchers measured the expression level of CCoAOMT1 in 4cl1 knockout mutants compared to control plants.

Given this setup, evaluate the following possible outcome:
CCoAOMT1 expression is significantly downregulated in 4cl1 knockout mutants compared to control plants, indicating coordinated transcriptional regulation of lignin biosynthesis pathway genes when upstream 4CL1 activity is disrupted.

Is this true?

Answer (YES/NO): NO